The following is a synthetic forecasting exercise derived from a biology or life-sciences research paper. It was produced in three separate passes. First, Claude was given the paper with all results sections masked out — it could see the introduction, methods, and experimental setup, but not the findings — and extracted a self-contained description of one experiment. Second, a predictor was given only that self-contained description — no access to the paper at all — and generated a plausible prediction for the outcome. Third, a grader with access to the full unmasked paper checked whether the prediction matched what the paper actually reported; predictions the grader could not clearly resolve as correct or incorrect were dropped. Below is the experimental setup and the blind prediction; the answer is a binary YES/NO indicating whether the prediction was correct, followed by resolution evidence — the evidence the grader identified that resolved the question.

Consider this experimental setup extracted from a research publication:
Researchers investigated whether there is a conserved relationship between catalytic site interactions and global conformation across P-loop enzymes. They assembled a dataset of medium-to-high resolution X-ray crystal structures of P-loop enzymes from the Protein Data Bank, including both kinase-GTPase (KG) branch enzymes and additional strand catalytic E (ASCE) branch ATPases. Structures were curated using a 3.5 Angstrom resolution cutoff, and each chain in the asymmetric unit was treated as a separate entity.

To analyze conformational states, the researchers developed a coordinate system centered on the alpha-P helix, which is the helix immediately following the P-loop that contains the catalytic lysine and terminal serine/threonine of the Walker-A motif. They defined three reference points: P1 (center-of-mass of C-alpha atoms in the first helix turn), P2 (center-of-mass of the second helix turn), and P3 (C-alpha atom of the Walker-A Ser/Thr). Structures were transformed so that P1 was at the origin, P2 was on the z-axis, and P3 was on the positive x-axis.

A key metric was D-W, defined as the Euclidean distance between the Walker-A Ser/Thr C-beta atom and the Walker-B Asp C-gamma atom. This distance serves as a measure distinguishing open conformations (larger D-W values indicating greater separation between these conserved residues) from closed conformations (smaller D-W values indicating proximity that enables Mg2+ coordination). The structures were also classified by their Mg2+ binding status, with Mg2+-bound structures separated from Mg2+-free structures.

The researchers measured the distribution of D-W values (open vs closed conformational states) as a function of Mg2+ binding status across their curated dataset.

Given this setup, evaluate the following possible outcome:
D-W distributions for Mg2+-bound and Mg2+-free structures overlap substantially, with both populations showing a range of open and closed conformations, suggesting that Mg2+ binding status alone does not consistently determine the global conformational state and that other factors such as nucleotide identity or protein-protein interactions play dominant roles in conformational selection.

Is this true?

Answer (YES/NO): NO